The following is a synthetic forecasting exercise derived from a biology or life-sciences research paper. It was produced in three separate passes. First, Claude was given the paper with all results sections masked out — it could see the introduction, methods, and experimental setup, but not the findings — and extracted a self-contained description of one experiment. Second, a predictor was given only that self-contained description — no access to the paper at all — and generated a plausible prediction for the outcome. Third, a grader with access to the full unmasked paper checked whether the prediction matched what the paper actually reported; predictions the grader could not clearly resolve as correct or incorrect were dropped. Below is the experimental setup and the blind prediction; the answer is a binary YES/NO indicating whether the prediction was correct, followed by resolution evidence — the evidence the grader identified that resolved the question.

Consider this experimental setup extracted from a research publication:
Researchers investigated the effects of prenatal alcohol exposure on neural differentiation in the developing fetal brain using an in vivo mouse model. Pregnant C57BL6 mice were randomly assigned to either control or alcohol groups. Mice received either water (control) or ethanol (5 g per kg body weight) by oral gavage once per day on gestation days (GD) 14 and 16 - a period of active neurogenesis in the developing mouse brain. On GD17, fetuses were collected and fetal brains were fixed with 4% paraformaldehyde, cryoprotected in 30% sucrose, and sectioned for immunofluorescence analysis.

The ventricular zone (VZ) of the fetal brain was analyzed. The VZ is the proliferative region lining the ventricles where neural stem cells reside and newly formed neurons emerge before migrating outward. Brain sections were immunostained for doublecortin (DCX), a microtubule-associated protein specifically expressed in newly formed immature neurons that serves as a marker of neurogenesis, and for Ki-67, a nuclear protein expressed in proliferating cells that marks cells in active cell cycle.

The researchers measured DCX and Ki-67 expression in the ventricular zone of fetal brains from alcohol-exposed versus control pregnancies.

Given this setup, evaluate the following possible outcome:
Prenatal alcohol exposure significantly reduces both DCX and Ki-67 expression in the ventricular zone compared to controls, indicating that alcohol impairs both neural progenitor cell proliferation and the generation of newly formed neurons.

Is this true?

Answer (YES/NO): NO